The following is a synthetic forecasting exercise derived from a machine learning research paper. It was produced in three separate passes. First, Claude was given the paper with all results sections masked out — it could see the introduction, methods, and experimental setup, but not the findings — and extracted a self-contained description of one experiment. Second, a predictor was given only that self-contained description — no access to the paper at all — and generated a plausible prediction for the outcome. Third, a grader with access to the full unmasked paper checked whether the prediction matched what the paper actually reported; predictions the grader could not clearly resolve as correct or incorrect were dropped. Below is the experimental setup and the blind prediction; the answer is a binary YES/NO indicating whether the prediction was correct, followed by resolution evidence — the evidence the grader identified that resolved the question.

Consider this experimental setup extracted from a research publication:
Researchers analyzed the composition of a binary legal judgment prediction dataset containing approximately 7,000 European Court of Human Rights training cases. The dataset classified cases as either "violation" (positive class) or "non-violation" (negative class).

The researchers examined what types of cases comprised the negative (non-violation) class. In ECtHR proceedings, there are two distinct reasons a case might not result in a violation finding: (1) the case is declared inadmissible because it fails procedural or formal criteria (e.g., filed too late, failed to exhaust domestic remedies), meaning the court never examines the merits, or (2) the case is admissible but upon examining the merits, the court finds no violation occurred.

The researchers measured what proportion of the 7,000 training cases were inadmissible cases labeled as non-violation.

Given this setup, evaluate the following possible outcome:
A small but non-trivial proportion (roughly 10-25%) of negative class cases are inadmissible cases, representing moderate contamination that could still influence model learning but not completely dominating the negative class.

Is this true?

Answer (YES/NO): NO